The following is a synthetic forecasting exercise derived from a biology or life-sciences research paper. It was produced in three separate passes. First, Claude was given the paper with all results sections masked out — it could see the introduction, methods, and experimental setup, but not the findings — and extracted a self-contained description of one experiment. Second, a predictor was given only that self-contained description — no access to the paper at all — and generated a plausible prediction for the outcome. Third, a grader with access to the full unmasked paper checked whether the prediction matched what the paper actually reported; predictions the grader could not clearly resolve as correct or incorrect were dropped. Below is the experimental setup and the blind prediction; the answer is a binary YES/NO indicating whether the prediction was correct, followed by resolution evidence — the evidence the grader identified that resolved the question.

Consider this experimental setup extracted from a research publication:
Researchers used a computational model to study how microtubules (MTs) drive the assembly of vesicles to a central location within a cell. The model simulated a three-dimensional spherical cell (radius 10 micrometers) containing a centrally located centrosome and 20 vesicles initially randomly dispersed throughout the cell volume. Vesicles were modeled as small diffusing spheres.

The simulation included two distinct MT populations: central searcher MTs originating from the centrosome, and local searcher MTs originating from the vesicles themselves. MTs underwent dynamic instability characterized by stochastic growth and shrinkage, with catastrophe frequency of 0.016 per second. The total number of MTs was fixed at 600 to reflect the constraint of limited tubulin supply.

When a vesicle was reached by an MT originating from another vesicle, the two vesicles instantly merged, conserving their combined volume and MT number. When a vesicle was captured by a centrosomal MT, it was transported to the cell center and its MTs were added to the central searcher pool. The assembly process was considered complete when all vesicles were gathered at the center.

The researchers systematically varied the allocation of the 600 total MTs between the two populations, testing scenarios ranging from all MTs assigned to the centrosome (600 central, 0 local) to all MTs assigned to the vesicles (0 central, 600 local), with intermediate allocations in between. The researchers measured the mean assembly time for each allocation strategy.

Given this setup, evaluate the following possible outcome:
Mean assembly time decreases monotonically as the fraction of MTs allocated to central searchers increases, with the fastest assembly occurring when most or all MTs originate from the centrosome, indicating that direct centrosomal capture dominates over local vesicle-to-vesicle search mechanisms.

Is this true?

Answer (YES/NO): NO